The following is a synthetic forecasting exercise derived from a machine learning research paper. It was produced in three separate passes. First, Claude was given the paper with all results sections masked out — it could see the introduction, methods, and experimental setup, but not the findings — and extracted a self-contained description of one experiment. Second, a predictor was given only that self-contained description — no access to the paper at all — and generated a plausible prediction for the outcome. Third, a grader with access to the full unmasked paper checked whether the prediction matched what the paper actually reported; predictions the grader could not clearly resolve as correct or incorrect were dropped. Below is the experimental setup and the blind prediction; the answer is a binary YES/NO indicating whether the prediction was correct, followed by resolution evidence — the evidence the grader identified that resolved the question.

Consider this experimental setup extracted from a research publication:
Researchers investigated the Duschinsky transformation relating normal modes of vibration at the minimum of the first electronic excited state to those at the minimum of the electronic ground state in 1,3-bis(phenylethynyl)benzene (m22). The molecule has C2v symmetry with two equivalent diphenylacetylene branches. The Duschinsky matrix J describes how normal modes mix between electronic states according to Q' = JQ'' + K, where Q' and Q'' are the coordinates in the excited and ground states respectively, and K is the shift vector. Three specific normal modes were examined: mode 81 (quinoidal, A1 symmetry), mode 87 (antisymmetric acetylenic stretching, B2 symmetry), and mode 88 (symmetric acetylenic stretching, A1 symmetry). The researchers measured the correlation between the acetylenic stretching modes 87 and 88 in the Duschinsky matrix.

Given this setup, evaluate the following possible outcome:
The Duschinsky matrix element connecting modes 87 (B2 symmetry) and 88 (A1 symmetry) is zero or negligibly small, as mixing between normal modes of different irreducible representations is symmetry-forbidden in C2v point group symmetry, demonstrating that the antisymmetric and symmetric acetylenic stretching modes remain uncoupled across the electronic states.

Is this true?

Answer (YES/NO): NO